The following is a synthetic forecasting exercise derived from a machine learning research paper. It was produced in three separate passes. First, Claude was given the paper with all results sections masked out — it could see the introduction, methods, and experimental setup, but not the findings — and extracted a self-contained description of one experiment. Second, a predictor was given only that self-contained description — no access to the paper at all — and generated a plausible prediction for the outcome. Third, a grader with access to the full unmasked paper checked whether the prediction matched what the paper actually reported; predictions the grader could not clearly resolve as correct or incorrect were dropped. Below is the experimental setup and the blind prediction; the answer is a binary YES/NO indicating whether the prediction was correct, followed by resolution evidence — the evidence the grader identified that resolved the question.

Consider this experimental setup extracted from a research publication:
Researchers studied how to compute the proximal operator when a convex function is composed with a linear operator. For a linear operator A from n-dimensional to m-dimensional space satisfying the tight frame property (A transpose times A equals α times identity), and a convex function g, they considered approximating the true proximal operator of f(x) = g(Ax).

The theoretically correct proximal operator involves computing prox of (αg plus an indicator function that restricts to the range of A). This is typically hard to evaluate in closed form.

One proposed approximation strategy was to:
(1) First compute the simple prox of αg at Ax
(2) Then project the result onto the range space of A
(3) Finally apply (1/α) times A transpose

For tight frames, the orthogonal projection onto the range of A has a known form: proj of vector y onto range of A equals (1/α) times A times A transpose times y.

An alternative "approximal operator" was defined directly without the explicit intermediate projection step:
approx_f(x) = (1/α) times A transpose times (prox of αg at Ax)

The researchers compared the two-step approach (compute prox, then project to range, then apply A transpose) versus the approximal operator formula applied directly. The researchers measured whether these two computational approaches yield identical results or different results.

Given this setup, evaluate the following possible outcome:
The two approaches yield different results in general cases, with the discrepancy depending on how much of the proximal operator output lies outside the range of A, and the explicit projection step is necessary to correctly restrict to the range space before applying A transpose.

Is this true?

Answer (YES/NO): NO